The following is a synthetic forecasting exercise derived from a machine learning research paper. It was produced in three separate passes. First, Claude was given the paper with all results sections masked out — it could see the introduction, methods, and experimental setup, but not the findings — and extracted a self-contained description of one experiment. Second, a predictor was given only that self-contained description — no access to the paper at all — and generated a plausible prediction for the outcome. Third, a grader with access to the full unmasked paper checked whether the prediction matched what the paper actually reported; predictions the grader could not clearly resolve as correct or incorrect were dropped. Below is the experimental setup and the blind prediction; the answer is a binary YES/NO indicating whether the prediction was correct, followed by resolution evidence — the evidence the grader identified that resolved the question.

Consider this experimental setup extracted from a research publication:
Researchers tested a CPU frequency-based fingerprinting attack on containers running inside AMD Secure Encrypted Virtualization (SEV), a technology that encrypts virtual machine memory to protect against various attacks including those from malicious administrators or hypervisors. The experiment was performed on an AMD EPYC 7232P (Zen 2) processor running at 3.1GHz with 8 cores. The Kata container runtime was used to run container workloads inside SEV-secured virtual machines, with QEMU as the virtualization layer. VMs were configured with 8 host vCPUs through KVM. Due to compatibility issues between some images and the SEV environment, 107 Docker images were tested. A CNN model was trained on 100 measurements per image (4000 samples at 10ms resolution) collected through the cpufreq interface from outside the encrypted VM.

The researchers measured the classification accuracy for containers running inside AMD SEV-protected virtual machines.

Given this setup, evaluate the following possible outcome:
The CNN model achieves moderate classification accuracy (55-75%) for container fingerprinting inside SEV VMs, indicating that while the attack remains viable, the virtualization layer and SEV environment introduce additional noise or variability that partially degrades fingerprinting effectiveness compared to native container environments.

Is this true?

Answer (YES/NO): NO